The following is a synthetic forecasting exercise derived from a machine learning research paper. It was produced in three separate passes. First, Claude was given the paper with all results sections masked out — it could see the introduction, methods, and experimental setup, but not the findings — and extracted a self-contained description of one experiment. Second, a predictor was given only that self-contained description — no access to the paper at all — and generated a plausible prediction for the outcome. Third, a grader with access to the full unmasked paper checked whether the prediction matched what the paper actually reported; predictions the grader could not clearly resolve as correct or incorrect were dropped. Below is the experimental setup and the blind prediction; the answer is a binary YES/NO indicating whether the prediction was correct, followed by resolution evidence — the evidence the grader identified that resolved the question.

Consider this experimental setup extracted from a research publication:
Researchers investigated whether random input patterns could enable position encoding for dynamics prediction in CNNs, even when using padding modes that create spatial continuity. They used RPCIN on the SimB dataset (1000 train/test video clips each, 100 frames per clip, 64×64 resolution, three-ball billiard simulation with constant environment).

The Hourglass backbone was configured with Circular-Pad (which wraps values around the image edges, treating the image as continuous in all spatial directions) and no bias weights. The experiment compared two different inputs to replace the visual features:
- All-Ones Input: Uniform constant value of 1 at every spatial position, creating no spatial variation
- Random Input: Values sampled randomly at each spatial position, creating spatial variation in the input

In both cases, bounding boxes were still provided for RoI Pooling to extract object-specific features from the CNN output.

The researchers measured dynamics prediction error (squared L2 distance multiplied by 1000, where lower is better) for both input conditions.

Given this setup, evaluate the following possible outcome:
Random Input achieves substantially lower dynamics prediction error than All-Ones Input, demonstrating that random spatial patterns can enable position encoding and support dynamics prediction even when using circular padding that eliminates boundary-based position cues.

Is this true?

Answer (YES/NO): YES